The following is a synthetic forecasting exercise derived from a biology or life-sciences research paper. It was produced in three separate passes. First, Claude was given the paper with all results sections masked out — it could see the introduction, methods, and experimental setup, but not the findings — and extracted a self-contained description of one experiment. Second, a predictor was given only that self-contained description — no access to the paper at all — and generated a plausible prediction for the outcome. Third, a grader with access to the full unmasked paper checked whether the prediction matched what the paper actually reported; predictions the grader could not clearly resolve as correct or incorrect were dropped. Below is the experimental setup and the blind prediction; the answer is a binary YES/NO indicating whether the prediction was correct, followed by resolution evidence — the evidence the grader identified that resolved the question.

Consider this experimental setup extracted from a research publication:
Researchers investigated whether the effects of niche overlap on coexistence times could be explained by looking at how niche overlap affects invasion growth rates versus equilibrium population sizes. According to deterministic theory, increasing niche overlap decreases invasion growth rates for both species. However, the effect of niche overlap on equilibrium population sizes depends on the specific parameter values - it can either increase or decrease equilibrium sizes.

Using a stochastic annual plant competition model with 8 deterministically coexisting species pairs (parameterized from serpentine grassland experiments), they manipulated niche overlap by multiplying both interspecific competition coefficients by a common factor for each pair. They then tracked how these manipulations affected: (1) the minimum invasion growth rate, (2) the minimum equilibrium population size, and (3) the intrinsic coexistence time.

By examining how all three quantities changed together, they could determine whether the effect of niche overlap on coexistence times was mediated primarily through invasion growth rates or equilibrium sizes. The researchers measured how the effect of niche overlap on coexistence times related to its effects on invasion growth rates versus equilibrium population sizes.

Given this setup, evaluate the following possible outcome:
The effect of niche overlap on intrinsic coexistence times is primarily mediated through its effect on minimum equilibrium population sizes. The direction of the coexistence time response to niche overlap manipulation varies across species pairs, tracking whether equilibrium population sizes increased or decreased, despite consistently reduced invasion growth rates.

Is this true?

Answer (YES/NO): NO